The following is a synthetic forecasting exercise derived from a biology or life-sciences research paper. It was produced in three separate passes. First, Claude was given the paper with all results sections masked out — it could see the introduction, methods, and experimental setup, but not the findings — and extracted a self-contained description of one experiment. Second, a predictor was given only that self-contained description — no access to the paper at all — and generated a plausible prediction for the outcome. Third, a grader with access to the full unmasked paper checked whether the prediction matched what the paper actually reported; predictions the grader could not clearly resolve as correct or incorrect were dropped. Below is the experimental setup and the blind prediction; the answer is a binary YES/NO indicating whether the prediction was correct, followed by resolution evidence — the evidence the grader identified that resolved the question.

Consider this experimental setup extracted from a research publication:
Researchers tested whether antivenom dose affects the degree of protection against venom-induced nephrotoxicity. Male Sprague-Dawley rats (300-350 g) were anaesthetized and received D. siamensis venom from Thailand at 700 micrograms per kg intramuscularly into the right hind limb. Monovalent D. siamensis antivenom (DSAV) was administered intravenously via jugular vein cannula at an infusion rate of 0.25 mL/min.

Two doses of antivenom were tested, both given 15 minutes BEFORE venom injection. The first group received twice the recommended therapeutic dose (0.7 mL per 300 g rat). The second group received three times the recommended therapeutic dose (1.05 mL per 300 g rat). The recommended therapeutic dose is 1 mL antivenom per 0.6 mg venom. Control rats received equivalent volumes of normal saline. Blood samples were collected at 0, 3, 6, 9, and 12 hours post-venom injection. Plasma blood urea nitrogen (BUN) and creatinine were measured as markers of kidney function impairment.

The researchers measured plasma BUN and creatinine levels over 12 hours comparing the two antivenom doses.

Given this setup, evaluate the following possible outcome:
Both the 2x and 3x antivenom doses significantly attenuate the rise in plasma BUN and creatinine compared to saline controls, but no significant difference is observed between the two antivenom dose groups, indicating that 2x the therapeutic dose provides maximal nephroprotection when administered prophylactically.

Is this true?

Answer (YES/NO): NO